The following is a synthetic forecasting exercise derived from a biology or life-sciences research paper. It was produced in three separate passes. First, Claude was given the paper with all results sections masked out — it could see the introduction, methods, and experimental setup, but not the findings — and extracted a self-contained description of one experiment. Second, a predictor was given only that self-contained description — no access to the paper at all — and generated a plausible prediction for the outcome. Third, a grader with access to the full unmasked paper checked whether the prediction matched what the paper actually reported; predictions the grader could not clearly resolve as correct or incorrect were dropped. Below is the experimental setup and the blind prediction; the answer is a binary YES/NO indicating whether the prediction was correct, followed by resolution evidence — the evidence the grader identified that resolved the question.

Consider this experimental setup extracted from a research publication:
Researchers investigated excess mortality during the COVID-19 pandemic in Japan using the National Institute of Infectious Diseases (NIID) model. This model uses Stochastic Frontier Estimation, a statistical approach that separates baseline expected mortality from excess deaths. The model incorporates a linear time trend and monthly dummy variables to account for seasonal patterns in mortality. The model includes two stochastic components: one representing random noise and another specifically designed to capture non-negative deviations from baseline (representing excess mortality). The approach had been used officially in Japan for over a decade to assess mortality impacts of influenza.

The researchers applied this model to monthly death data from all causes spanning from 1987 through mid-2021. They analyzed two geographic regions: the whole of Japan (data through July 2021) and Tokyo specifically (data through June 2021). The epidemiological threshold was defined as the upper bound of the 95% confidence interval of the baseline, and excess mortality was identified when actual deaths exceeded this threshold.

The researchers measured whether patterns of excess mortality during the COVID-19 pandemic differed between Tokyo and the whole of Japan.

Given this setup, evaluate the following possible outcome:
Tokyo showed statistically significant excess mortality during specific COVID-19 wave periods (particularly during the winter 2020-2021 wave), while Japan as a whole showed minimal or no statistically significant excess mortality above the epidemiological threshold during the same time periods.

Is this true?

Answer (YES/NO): YES